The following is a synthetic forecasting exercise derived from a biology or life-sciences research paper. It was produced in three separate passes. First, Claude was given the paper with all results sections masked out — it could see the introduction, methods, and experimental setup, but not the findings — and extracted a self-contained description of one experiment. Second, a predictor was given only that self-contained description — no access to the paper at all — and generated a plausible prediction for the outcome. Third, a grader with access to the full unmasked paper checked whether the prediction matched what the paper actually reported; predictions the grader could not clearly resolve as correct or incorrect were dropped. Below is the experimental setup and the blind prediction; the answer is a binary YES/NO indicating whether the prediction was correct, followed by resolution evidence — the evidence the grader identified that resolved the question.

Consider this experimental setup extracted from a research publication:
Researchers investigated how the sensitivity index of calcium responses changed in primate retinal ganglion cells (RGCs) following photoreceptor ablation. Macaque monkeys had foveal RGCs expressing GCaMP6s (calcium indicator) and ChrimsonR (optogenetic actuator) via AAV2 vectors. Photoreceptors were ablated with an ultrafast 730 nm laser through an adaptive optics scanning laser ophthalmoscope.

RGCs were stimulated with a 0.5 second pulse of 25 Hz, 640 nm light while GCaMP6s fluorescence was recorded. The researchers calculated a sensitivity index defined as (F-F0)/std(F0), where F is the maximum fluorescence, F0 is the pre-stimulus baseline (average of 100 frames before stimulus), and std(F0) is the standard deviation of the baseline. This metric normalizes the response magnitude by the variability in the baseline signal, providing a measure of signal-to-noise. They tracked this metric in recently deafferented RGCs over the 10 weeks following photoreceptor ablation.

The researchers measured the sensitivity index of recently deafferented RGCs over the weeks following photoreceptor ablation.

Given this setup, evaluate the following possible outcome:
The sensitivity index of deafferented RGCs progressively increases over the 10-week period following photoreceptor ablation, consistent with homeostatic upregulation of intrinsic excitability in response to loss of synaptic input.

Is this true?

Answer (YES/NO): NO